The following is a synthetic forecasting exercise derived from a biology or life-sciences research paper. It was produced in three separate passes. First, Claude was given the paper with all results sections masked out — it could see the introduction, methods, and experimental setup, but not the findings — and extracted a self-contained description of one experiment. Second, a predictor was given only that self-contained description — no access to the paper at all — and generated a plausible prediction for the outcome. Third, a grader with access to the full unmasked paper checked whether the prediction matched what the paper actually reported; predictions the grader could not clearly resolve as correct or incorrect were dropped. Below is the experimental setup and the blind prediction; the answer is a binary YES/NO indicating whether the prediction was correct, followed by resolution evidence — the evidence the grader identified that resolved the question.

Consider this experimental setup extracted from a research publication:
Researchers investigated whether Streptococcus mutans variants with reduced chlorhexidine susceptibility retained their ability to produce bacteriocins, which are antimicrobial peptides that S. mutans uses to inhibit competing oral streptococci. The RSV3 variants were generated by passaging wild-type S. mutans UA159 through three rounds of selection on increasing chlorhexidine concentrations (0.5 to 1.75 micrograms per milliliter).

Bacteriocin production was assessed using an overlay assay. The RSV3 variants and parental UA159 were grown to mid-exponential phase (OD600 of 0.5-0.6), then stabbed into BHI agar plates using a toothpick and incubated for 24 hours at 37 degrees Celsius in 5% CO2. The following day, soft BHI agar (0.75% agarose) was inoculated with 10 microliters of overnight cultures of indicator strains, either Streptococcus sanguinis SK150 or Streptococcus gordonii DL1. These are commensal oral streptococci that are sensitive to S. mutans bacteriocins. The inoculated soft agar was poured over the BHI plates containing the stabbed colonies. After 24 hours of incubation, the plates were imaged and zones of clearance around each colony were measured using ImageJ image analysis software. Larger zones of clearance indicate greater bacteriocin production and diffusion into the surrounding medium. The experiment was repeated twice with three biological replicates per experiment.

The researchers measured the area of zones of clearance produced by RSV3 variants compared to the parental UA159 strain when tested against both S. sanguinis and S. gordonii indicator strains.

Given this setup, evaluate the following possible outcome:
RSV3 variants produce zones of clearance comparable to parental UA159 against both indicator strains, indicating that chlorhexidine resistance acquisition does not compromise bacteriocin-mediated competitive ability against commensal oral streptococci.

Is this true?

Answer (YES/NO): NO